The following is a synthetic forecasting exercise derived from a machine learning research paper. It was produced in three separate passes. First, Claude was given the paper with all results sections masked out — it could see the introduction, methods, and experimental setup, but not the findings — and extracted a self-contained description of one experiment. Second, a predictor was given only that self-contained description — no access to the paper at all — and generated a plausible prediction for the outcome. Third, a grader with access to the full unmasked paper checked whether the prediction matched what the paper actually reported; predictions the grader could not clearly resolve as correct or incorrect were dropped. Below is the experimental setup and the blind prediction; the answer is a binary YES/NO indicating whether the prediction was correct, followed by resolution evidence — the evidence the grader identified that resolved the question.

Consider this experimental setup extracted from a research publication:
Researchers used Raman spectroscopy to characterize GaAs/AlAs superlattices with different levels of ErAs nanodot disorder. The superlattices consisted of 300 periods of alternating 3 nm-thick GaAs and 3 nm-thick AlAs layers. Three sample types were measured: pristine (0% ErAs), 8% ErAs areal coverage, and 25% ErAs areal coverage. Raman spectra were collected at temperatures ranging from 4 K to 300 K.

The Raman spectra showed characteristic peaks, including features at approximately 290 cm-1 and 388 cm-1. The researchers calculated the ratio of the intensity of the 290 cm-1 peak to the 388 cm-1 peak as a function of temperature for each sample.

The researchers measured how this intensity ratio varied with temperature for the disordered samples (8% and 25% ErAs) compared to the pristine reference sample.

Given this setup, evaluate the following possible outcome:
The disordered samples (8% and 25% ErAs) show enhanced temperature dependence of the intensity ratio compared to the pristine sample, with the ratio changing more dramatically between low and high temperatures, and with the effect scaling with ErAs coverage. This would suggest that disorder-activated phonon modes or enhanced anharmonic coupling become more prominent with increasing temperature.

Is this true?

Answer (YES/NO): NO